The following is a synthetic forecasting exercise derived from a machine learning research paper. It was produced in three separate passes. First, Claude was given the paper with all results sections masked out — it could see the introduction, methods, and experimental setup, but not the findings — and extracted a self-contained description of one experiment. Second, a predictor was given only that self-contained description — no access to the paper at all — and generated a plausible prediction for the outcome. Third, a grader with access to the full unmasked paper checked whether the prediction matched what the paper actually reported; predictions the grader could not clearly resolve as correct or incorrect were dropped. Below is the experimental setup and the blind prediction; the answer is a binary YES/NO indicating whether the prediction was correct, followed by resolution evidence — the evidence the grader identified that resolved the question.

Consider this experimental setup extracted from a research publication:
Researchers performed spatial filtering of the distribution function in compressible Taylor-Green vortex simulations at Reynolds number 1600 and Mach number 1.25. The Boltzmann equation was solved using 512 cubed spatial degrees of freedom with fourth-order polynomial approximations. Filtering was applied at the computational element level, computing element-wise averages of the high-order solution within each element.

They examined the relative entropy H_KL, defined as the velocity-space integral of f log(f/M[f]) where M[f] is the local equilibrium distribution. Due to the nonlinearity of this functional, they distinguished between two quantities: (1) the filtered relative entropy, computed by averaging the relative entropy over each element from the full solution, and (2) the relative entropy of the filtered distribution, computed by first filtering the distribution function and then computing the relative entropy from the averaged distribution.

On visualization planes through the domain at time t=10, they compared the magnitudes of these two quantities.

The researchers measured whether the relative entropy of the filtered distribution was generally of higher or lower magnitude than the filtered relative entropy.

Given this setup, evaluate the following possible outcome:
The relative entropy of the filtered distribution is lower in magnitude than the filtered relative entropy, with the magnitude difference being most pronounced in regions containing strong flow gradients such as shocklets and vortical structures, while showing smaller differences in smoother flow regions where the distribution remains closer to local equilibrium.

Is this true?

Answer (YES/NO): NO